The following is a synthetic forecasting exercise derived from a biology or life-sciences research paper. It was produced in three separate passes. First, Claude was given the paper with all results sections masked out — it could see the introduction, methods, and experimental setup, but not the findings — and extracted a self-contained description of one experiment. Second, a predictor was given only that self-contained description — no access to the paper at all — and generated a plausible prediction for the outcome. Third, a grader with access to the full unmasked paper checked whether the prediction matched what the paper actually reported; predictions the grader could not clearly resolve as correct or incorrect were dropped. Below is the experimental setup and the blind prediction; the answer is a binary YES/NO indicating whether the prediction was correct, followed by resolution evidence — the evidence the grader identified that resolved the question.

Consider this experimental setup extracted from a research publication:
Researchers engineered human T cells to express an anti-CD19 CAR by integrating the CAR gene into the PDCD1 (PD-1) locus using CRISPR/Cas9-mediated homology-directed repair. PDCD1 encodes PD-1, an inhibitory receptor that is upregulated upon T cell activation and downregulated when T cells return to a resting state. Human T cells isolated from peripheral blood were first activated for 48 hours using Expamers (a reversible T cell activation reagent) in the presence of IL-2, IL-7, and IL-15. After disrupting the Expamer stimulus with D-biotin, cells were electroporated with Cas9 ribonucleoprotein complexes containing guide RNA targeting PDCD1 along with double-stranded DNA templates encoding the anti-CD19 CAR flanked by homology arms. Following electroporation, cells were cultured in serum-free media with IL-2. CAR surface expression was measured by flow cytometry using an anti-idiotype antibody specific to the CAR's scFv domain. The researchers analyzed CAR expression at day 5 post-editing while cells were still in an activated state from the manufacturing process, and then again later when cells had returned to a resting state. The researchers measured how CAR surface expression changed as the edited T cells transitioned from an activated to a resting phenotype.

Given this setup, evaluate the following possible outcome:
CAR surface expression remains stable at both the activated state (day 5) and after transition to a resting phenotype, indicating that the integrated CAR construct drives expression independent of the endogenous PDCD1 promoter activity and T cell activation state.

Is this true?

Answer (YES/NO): NO